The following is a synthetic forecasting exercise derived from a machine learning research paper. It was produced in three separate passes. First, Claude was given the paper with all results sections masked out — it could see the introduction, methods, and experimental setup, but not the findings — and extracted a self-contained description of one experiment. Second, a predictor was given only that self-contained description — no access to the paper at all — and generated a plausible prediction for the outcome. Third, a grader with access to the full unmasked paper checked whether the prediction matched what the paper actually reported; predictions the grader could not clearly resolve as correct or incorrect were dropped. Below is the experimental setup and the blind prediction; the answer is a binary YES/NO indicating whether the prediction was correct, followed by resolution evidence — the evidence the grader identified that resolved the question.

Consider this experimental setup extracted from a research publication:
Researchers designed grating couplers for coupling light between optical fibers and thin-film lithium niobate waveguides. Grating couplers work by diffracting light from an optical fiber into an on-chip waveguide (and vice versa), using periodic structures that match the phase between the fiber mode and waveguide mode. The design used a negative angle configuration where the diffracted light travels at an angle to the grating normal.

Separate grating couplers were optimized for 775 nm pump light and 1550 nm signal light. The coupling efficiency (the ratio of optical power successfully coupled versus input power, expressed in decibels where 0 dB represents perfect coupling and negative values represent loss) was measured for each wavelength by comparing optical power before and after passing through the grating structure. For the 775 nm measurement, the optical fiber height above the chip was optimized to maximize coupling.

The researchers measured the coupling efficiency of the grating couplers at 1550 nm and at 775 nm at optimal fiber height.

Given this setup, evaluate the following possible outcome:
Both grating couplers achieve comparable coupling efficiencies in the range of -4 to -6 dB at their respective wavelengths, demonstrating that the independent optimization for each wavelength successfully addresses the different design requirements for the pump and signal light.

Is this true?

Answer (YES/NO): NO